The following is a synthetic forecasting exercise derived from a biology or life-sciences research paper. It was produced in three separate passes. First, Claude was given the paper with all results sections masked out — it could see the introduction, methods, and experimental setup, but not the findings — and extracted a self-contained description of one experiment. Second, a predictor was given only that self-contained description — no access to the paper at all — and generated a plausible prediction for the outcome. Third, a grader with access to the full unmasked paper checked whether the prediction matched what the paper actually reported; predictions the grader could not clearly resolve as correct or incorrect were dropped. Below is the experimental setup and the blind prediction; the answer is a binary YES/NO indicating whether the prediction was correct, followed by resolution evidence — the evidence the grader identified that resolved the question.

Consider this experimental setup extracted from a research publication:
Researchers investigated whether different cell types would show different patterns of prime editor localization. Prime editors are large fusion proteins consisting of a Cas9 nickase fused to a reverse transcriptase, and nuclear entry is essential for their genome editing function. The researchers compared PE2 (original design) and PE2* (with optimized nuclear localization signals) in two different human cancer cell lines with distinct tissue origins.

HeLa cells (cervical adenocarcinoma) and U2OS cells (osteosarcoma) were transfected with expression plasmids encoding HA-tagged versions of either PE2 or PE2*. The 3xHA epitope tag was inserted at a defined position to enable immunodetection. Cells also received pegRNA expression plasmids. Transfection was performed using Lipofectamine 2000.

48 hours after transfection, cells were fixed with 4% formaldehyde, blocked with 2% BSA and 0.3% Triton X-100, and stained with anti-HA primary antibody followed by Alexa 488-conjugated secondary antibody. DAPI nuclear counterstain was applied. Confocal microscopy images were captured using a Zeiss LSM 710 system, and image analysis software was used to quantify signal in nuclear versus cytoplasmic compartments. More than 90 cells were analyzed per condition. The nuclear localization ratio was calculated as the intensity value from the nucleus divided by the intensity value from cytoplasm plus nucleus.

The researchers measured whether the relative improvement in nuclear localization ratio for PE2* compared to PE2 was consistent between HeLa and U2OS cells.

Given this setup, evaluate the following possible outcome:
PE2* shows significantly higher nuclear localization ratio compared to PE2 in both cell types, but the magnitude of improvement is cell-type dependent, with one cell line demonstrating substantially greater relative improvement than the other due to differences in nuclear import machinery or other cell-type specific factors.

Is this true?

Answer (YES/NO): YES